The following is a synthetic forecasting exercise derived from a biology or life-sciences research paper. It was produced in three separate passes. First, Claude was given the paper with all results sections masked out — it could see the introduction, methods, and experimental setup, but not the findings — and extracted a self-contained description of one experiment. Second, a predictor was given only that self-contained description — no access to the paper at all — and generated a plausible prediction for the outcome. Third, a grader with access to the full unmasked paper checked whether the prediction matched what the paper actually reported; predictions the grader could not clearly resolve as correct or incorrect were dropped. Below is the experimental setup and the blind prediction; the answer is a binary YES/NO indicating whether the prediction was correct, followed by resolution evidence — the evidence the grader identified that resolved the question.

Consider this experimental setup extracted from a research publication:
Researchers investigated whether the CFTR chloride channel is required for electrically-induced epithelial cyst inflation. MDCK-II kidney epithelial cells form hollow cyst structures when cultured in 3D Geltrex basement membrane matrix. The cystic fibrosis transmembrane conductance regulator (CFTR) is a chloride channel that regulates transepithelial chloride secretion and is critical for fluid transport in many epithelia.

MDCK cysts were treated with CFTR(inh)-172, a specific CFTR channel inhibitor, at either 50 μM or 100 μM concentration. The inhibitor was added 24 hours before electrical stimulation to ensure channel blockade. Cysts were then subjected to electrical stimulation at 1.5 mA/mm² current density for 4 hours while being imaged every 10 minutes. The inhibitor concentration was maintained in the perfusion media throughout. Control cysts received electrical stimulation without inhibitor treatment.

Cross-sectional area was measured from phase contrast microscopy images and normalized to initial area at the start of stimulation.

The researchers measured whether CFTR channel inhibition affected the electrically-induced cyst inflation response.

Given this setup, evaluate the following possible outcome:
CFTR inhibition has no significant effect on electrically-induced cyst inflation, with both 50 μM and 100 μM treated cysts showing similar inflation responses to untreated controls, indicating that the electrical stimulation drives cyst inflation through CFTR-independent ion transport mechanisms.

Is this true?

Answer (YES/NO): NO